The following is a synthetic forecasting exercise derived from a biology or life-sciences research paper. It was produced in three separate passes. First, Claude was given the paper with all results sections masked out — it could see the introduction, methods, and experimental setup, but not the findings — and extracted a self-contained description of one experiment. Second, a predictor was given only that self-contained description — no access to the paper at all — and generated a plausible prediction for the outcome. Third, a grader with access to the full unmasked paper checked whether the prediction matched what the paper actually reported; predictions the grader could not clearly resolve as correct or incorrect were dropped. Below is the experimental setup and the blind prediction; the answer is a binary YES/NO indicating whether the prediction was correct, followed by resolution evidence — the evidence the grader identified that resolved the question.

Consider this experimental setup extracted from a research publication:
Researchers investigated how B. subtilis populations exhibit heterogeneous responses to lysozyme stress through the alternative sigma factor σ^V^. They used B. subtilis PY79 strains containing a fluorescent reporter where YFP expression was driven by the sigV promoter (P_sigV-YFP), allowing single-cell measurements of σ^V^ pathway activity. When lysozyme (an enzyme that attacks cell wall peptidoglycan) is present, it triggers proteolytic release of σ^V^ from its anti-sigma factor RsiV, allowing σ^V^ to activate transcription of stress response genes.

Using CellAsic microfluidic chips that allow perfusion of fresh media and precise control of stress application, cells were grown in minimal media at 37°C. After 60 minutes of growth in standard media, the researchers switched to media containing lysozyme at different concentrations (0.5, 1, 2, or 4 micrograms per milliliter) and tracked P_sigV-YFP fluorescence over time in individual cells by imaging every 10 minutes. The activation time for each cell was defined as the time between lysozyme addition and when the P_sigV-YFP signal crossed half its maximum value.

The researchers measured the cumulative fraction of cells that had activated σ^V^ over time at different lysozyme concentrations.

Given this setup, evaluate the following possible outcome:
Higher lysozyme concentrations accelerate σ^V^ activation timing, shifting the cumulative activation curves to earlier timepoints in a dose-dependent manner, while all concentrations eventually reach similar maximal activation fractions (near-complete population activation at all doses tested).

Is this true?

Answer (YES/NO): YES